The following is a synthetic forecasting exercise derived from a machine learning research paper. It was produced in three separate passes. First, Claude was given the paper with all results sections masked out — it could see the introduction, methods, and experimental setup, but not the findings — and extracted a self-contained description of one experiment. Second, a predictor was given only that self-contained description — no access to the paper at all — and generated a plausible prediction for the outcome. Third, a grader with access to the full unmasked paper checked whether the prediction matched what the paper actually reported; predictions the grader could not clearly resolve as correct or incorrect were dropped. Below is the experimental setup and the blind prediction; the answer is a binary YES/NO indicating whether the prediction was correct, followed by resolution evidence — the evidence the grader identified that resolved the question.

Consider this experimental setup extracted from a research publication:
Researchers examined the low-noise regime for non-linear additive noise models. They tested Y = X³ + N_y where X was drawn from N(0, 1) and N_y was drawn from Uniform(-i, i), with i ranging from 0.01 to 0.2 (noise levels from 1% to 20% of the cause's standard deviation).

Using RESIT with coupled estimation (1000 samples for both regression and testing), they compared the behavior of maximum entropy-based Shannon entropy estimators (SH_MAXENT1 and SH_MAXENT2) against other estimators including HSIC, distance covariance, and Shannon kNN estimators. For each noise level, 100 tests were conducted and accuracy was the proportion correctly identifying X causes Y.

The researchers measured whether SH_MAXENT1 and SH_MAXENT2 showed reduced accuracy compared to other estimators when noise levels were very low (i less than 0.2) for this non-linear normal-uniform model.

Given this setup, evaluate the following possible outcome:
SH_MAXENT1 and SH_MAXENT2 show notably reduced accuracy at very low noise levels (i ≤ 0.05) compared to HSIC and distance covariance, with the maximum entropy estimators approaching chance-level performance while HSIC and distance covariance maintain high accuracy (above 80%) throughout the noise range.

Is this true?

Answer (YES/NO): NO